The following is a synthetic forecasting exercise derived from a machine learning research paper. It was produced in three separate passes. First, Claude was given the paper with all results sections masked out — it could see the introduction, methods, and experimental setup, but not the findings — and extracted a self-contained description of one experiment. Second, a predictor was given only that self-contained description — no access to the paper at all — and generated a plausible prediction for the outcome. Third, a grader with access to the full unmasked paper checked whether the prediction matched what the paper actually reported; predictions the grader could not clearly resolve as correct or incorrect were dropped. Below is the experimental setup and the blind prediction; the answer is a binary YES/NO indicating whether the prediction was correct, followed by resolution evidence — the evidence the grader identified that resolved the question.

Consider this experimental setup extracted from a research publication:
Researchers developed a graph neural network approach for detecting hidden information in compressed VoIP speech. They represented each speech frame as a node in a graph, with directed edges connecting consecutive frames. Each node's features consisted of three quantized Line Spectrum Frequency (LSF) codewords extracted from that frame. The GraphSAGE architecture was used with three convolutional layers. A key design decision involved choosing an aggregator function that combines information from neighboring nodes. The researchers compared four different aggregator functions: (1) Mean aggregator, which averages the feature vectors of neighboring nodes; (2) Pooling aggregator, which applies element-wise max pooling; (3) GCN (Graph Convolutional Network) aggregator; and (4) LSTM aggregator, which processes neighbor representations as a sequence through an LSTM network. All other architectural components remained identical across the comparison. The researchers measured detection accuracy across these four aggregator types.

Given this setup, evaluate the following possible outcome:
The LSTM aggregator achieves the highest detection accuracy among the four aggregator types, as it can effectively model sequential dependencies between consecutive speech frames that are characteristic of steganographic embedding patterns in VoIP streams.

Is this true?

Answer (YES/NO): YES